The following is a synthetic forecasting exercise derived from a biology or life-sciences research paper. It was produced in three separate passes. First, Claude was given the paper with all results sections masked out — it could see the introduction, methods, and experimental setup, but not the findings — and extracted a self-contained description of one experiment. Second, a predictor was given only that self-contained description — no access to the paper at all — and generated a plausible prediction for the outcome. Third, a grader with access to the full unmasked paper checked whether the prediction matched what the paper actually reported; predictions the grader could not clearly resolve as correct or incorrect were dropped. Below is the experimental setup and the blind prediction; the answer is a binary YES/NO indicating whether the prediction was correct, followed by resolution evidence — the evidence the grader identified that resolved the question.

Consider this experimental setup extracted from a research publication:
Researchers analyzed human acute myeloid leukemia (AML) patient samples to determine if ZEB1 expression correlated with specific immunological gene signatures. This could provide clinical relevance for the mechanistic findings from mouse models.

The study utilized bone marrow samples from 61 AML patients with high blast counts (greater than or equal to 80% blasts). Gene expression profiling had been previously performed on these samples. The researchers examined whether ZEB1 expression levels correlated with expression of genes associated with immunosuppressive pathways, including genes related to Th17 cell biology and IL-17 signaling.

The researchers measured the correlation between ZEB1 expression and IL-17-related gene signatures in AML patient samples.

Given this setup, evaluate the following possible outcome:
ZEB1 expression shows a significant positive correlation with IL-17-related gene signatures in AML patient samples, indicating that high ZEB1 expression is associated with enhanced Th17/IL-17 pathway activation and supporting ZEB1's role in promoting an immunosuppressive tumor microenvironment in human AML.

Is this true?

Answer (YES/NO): YES